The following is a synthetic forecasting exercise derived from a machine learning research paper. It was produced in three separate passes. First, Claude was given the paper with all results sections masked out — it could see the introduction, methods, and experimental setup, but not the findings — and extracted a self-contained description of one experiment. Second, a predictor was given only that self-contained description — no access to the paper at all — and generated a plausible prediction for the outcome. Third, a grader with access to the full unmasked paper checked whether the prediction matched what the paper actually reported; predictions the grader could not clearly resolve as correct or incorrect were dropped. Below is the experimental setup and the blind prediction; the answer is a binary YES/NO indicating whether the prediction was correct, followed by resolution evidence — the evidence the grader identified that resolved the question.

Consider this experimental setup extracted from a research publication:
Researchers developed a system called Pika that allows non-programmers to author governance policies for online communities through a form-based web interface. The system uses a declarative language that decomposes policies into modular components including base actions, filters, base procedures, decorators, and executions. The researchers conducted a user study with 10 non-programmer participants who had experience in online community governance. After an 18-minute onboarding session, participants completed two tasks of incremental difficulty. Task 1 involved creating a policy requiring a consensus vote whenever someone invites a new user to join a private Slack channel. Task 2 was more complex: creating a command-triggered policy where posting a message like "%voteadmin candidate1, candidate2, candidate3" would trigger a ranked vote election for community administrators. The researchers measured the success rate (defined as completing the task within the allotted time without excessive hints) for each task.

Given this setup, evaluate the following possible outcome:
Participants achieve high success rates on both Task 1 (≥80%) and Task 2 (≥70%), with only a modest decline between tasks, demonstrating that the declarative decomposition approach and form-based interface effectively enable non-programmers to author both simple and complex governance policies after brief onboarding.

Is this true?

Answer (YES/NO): YES